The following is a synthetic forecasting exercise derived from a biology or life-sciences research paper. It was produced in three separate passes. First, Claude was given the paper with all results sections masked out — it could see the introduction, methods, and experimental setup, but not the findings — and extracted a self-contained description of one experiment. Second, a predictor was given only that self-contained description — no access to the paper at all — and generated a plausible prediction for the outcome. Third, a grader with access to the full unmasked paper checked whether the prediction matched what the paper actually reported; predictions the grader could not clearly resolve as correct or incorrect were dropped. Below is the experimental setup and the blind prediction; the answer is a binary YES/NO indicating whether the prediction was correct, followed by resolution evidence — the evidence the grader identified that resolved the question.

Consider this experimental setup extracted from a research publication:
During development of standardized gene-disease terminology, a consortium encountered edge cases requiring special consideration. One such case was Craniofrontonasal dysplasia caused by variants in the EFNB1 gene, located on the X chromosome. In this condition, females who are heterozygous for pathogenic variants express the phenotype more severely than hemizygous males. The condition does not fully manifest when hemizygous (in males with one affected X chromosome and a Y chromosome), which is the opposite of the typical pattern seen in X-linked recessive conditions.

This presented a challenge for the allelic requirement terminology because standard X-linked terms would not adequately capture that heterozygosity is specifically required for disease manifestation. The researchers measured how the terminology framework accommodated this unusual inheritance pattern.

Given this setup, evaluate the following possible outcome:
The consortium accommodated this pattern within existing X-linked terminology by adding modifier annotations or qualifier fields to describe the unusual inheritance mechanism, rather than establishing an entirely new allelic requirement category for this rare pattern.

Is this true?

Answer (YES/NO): YES